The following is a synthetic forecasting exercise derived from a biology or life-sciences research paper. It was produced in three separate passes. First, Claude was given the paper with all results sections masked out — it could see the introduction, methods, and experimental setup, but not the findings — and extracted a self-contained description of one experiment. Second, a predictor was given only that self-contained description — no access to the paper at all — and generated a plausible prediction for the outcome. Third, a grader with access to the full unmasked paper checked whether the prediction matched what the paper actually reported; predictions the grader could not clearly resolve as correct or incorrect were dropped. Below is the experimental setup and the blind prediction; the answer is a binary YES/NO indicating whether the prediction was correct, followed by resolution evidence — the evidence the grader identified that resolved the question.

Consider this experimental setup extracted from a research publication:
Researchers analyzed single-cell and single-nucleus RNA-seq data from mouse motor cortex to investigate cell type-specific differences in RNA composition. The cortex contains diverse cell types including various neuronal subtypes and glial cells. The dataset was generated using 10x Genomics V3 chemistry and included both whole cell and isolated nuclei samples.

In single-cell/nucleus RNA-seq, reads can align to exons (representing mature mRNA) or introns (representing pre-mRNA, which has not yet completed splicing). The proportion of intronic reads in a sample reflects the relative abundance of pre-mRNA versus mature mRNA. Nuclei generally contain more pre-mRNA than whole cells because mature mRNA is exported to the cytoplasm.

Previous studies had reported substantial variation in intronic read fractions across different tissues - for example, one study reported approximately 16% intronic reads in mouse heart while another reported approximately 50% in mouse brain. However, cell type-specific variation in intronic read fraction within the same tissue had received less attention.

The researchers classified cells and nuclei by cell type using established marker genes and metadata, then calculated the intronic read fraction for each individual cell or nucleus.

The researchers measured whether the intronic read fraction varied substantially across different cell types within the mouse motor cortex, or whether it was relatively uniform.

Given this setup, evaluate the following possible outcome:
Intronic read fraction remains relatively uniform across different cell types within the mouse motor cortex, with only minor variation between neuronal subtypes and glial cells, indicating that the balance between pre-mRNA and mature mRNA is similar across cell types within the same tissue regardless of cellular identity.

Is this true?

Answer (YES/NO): NO